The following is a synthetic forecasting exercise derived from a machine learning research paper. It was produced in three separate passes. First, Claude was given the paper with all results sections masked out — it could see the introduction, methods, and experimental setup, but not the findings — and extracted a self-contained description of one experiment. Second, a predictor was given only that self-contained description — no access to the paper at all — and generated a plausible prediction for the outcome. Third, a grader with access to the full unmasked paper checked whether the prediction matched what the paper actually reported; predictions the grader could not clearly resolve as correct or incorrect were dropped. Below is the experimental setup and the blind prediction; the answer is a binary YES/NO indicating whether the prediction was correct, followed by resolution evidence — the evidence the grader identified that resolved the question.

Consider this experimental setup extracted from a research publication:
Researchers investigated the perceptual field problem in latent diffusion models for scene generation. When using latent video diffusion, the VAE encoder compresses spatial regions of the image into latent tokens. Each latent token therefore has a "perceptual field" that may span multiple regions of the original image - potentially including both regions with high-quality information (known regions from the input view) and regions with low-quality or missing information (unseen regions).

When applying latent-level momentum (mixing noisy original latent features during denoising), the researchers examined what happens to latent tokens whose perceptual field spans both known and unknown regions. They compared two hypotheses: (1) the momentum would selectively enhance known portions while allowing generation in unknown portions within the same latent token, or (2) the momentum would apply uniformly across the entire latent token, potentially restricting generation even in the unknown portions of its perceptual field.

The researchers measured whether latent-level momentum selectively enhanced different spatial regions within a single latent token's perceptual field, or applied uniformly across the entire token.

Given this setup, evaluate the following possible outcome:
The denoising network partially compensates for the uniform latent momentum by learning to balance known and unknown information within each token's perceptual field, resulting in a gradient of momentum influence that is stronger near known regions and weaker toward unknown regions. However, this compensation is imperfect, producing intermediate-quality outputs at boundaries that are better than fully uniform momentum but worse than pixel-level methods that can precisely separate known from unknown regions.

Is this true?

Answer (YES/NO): NO